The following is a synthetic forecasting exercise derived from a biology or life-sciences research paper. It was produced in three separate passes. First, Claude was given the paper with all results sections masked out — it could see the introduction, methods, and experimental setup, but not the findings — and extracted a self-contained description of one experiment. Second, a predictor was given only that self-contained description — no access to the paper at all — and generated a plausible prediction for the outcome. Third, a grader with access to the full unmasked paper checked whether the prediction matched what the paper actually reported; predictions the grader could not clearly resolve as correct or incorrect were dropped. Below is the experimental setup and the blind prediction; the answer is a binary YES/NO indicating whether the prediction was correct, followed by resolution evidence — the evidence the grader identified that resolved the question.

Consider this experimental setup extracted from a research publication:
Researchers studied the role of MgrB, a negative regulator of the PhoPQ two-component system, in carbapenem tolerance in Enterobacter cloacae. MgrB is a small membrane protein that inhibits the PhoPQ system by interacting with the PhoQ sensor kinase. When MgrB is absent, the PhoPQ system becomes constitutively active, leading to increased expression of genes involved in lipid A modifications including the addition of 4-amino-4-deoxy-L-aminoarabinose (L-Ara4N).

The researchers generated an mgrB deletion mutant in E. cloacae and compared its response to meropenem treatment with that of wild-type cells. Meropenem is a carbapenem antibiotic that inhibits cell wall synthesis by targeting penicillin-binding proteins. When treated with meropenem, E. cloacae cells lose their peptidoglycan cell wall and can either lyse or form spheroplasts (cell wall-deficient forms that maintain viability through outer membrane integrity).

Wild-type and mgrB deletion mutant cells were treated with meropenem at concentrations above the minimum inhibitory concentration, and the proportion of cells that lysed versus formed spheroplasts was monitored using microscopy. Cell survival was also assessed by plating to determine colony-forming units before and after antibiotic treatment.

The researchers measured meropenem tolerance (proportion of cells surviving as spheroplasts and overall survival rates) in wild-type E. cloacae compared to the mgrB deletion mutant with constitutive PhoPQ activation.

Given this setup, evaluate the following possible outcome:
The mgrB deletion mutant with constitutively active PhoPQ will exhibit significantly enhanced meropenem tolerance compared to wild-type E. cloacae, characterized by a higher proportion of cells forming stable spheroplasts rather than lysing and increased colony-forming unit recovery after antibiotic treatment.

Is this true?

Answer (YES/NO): YES